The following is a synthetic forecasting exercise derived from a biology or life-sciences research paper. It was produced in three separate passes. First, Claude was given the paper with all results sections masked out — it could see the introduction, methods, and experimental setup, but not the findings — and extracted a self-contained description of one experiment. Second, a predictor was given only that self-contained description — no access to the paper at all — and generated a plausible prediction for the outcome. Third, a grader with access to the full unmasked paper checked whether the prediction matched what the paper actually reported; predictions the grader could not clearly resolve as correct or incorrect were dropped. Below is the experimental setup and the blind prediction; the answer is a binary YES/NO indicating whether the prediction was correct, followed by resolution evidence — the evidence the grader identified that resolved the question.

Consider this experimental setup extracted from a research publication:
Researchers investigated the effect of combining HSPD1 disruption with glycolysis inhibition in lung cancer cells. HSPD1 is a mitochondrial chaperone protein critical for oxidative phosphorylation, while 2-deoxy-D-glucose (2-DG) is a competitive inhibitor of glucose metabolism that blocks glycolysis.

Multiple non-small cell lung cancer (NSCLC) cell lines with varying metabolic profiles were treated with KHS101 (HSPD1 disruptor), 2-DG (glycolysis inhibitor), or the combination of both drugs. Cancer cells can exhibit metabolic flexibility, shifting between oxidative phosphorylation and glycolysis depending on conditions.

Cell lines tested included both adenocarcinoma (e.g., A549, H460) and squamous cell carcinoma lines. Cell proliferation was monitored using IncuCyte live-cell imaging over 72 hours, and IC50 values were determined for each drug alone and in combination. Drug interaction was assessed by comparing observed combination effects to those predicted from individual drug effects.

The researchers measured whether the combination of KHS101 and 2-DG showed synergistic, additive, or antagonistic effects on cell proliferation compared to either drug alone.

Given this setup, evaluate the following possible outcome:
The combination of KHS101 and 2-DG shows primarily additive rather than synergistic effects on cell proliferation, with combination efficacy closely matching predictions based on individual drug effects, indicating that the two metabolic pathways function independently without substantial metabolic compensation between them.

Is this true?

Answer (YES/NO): NO